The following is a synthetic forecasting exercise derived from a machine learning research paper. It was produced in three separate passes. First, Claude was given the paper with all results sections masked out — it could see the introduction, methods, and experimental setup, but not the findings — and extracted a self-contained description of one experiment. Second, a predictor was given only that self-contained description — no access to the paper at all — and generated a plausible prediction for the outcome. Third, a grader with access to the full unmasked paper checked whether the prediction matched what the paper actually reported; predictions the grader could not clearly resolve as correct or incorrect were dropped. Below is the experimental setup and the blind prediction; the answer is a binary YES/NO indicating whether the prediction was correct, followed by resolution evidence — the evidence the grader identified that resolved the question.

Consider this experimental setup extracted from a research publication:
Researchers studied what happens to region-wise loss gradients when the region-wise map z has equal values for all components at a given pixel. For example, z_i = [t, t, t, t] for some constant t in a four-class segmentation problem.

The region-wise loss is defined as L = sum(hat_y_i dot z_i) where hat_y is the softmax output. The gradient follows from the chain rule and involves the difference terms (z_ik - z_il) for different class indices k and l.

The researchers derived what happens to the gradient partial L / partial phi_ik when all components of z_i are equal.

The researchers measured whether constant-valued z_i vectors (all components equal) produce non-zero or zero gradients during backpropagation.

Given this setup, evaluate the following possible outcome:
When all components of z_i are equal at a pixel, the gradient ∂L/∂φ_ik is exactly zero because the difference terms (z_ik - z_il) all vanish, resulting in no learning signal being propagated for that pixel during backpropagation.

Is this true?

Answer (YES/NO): YES